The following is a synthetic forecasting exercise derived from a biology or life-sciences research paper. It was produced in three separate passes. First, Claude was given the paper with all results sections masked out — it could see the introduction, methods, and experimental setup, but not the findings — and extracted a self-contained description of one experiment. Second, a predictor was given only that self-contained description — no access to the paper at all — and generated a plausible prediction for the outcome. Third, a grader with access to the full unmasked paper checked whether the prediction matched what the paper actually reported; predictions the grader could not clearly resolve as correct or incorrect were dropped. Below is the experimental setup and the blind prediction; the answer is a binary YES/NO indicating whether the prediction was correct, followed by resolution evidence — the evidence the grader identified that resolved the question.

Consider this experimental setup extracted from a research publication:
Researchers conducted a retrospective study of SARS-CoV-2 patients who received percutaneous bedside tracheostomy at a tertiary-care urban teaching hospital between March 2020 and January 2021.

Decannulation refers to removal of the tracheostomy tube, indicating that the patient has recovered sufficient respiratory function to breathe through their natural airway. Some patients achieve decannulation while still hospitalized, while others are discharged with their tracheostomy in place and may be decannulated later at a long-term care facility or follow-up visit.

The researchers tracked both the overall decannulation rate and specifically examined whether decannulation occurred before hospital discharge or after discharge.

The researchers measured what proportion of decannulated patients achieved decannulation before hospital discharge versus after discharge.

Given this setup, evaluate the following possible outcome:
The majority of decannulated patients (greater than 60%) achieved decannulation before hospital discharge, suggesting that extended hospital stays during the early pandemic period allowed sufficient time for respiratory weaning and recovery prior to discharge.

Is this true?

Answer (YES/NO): NO